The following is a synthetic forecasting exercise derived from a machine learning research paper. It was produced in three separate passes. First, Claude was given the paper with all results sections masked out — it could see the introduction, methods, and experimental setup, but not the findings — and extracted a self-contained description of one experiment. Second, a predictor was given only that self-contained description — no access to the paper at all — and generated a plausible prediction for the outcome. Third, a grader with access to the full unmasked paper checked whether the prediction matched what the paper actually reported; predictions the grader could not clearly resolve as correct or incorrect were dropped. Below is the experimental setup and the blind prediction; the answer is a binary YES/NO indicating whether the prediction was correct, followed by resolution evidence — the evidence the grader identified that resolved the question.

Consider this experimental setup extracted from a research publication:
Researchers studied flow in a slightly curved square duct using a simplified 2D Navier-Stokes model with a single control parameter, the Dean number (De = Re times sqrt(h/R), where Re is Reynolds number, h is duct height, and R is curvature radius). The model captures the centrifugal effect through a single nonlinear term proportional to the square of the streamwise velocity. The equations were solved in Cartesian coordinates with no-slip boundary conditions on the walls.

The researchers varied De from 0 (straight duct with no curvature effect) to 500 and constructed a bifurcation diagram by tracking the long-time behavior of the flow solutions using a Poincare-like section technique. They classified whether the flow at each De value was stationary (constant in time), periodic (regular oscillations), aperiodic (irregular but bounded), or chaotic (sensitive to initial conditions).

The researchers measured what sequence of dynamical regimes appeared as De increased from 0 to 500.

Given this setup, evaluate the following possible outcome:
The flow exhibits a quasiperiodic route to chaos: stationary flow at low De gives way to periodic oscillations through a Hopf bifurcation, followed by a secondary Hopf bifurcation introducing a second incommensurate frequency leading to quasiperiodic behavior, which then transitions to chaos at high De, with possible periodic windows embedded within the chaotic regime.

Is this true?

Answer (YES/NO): NO